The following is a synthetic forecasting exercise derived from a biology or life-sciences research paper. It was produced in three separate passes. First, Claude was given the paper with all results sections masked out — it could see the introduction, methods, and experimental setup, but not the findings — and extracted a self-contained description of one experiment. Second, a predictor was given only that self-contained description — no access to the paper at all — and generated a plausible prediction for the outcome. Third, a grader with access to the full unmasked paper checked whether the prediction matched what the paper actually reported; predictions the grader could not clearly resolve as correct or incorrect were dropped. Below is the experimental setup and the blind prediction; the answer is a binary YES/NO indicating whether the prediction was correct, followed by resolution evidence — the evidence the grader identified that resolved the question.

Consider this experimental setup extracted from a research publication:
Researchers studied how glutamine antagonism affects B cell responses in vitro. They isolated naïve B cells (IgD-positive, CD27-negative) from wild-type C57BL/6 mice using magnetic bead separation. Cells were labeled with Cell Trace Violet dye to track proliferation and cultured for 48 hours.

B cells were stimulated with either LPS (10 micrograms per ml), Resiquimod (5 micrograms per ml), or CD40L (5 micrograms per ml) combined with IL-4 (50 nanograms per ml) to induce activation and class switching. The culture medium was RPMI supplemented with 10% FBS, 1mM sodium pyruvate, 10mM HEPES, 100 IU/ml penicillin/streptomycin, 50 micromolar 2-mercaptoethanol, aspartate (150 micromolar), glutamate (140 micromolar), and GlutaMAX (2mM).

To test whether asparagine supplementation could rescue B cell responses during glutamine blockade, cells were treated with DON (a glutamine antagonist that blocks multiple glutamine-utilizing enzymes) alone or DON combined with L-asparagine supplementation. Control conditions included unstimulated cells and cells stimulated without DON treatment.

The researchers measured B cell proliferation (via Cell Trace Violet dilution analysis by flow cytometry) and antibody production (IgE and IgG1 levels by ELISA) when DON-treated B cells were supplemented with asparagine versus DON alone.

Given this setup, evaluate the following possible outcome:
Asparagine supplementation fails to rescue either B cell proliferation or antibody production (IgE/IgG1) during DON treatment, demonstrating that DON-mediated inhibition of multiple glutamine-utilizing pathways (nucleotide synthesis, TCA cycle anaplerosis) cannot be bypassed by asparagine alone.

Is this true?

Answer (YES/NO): NO